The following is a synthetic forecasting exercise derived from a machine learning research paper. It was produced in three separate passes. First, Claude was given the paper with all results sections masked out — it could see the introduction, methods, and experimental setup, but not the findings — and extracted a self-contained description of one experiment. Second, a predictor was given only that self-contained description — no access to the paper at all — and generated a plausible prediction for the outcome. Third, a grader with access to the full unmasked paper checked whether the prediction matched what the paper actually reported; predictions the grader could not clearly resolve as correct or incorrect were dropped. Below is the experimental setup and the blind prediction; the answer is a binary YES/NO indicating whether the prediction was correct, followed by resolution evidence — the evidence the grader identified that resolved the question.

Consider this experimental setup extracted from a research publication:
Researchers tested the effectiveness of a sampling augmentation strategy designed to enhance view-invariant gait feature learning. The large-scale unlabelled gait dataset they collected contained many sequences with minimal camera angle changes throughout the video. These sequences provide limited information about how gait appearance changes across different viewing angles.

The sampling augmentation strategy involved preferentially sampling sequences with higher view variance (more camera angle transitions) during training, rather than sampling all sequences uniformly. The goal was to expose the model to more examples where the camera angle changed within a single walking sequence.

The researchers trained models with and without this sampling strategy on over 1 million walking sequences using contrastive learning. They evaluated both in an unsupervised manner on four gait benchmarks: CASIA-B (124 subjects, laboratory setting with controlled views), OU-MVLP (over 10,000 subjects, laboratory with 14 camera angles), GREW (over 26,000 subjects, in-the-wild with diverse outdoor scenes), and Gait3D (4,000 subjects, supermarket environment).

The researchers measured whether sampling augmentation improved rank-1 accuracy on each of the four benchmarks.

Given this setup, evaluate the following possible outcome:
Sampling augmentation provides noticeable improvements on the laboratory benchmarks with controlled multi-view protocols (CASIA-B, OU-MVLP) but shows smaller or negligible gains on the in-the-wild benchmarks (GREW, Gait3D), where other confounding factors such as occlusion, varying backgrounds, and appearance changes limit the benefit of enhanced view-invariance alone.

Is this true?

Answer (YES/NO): NO